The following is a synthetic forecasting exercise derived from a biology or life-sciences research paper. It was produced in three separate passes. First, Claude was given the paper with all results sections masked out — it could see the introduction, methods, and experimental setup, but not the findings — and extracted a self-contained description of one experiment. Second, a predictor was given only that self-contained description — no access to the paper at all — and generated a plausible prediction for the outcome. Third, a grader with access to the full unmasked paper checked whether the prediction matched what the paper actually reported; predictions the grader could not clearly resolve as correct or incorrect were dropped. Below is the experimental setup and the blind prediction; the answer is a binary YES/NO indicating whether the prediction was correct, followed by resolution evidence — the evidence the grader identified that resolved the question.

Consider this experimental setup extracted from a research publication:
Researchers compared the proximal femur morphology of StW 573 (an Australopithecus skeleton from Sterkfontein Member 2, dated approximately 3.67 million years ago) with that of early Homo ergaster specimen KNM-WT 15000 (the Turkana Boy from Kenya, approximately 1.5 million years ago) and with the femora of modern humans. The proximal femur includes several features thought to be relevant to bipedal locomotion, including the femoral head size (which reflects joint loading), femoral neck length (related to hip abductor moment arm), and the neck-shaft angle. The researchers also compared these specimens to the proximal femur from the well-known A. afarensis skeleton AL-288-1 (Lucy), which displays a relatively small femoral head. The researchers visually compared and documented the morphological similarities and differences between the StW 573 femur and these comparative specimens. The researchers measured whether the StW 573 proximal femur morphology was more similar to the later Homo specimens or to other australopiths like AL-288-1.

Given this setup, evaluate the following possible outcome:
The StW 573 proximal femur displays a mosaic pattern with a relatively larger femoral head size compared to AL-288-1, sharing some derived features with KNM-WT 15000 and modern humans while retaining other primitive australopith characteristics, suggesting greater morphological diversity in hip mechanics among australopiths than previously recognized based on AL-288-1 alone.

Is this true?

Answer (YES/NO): YES